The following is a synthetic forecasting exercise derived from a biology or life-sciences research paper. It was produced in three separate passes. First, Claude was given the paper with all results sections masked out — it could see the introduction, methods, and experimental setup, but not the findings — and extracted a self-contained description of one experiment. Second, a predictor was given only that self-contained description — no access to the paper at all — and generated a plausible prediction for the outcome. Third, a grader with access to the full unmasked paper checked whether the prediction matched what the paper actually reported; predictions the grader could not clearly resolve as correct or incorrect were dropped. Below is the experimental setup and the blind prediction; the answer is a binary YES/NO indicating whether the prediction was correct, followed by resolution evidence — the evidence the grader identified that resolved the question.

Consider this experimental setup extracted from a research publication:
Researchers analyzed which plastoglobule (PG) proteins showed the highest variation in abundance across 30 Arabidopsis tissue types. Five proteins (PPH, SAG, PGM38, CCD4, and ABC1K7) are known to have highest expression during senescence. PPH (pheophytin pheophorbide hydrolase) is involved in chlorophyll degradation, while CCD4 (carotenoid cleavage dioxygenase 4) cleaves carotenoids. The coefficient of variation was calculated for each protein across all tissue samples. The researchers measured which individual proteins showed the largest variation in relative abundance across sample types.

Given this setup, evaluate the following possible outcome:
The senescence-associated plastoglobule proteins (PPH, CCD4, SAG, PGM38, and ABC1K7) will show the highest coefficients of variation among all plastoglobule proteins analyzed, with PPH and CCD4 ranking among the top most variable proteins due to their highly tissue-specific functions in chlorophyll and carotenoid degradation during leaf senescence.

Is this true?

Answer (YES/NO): NO